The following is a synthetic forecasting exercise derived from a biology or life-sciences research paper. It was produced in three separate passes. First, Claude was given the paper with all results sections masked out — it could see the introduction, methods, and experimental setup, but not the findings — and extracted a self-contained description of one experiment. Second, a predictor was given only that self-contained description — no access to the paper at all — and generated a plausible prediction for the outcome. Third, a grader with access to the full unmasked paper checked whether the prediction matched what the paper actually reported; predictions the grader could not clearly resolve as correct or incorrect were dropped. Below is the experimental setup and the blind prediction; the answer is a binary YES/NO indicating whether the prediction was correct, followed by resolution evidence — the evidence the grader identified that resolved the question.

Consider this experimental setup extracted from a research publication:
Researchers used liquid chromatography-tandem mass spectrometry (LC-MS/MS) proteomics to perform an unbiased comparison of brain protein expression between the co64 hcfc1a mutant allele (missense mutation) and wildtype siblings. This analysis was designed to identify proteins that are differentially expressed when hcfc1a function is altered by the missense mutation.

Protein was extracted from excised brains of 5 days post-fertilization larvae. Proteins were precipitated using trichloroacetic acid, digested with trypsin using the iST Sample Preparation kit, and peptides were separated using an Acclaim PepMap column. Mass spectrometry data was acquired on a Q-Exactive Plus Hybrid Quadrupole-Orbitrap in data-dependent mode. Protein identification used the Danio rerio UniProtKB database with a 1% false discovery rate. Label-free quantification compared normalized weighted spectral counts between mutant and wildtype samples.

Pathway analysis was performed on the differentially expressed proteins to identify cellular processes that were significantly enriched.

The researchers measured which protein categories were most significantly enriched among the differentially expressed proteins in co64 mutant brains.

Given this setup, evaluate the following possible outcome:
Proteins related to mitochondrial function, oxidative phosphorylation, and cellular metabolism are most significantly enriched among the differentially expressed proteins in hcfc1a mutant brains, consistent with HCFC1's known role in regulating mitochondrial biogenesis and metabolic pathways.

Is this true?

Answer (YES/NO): NO